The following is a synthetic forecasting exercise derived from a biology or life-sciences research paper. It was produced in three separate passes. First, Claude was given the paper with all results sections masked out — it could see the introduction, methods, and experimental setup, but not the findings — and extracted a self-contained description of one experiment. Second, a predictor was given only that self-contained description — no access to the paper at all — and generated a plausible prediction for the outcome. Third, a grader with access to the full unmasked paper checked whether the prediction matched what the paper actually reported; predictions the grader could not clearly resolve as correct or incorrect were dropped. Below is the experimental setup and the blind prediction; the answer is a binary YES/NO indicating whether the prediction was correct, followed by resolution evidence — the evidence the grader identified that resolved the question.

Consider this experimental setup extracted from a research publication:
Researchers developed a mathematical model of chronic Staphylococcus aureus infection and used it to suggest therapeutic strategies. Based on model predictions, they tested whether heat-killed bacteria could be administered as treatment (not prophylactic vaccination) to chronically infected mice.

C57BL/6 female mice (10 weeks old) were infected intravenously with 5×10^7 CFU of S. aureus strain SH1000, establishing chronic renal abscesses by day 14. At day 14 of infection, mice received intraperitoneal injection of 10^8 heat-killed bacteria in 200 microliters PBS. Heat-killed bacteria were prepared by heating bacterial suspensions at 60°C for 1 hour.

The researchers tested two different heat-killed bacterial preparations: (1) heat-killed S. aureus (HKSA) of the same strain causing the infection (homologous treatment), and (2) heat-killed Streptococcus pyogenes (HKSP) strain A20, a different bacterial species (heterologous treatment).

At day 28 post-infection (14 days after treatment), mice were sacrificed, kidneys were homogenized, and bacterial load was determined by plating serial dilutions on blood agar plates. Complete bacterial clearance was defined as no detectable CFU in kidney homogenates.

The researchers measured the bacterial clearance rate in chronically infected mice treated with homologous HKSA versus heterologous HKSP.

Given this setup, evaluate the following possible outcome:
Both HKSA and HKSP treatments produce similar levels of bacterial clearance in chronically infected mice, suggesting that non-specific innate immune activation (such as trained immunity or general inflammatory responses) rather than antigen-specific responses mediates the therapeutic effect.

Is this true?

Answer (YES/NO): NO